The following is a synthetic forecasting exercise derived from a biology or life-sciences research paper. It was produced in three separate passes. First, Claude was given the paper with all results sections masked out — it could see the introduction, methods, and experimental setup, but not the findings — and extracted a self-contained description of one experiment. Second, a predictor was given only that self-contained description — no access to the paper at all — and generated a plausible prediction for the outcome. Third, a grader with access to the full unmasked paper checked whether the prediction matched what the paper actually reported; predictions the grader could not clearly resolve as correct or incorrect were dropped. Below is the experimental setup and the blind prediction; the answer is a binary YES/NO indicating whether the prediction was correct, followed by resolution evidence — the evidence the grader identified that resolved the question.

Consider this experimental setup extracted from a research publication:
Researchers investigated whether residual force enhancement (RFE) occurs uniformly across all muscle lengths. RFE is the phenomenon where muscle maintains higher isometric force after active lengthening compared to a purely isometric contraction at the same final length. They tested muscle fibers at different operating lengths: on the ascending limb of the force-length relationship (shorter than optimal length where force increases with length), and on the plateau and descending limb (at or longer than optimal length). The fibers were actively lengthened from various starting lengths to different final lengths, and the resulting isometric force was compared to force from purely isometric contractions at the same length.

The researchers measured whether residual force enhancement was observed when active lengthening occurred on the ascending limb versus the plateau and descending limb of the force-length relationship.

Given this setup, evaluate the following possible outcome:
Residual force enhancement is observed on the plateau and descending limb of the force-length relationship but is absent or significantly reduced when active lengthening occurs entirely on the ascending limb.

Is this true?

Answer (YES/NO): YES